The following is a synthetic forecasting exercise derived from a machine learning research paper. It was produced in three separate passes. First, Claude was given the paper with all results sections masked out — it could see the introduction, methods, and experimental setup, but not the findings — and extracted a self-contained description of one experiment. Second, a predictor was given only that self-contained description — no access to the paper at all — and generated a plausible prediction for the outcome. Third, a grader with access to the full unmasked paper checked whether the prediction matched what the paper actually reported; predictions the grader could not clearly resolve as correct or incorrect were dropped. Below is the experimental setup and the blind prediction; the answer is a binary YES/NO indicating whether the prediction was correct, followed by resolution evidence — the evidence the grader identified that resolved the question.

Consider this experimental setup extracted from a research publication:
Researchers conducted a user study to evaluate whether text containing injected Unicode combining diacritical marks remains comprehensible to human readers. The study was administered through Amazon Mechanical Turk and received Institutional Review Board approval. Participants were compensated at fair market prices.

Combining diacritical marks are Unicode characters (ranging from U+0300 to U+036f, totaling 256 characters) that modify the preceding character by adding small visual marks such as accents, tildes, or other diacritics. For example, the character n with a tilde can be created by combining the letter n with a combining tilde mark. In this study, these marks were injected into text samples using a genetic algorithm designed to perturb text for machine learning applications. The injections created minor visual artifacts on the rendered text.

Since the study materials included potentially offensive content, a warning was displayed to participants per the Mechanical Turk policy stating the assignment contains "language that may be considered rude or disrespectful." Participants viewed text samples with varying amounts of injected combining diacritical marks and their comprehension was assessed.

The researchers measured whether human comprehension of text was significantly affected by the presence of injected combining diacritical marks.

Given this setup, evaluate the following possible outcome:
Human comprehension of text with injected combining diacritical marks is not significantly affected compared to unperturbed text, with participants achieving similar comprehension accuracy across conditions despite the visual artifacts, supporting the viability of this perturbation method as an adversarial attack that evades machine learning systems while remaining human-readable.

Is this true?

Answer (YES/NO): YES